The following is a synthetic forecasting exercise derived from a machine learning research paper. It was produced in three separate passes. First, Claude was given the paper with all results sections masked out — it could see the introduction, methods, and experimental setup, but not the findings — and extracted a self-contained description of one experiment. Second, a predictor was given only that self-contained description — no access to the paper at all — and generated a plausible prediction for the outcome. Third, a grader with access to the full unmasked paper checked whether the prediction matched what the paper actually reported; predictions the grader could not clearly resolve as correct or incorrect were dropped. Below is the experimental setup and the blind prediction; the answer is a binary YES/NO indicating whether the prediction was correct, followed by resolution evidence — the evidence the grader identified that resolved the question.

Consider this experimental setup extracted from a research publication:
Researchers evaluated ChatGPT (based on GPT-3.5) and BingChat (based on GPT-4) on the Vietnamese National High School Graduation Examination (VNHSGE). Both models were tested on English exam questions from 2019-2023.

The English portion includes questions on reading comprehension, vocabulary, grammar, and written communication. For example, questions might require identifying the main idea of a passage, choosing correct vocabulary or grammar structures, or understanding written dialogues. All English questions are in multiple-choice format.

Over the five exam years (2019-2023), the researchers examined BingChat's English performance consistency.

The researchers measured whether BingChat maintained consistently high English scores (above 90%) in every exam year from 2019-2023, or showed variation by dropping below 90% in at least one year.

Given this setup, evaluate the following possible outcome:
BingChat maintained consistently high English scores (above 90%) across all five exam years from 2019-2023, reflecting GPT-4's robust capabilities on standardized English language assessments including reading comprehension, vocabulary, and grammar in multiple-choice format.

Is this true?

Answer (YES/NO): NO